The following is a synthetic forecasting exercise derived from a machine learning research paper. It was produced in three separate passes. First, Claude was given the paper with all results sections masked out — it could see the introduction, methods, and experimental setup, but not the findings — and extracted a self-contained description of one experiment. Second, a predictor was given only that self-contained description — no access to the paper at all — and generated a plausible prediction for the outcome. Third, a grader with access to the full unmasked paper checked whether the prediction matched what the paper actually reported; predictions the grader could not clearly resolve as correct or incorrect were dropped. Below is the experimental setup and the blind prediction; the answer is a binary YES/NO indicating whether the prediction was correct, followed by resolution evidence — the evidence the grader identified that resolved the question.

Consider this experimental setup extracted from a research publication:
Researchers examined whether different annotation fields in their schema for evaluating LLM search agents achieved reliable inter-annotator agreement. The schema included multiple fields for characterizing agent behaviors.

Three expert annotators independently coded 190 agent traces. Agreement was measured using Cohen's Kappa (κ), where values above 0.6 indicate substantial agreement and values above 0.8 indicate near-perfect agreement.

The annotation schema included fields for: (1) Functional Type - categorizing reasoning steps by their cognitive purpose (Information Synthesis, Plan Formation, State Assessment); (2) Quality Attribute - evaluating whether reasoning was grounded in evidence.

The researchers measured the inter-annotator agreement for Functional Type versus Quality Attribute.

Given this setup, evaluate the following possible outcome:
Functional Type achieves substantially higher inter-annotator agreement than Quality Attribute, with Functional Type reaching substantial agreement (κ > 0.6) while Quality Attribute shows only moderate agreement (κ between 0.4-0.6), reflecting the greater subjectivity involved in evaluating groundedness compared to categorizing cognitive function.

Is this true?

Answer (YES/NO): NO